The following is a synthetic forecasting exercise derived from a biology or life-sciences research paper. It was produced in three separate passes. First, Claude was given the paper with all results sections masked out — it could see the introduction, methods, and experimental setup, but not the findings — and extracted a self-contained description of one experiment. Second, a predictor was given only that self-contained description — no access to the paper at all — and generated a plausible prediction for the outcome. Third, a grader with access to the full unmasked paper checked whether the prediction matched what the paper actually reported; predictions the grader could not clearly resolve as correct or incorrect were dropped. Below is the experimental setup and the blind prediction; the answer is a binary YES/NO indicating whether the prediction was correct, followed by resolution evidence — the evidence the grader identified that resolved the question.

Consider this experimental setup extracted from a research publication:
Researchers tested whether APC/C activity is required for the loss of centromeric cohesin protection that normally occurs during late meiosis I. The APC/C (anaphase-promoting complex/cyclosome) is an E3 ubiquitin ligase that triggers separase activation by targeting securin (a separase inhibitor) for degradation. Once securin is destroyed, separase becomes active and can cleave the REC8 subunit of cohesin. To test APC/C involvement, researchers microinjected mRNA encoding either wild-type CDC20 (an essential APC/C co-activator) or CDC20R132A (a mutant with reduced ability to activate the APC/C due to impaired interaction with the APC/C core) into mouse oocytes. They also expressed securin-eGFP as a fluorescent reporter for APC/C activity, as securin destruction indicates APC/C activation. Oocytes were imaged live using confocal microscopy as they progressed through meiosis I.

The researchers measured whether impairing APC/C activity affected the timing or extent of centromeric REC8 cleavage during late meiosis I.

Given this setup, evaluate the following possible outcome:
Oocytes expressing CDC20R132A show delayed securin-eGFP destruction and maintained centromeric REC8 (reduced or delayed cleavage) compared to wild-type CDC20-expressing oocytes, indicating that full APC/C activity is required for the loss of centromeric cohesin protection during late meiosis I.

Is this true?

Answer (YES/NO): NO